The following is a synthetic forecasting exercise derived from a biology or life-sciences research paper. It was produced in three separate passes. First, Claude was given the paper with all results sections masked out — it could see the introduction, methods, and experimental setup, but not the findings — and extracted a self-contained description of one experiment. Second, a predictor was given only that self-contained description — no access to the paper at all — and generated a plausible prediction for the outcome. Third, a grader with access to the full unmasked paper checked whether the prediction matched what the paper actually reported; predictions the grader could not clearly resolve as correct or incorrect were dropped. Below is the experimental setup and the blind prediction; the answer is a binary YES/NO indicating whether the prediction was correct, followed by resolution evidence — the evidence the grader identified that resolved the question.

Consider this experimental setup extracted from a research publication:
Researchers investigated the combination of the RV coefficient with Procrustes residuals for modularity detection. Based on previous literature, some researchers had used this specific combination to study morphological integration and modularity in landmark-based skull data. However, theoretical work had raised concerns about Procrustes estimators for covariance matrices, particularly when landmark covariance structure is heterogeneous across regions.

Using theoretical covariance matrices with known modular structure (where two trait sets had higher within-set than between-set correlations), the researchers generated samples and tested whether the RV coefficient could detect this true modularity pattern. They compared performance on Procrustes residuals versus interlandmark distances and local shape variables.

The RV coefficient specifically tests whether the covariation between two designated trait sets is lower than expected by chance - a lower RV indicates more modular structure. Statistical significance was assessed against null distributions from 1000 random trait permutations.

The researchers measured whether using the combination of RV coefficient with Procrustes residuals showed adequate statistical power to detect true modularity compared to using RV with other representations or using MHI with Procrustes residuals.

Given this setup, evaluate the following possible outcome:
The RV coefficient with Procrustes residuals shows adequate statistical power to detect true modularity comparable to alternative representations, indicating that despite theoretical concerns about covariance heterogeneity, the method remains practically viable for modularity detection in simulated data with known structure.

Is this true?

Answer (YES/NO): NO